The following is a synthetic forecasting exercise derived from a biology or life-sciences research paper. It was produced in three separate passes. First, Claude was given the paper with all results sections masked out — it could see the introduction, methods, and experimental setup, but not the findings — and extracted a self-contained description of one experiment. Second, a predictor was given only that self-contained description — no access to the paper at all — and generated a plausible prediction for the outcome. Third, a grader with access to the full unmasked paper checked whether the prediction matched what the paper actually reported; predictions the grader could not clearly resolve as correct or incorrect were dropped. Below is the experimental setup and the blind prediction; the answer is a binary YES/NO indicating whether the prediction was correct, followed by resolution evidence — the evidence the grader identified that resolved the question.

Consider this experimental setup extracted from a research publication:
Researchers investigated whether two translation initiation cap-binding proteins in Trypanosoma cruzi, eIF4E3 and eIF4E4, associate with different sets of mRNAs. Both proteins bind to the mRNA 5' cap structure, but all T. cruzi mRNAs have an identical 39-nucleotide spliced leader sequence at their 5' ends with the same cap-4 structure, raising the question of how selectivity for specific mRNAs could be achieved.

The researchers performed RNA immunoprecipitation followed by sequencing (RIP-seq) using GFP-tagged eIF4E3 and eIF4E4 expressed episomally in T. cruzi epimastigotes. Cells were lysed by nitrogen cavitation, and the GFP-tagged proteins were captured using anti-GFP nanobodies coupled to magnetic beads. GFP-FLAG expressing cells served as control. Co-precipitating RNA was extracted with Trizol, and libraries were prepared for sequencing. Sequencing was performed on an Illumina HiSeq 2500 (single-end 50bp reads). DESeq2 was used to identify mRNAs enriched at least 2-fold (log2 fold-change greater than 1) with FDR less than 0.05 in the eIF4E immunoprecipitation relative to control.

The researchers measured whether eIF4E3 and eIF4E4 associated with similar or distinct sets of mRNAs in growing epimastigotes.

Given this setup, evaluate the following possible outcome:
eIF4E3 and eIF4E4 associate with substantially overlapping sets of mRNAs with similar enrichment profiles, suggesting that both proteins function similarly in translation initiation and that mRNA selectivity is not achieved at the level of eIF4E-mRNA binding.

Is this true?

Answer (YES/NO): NO